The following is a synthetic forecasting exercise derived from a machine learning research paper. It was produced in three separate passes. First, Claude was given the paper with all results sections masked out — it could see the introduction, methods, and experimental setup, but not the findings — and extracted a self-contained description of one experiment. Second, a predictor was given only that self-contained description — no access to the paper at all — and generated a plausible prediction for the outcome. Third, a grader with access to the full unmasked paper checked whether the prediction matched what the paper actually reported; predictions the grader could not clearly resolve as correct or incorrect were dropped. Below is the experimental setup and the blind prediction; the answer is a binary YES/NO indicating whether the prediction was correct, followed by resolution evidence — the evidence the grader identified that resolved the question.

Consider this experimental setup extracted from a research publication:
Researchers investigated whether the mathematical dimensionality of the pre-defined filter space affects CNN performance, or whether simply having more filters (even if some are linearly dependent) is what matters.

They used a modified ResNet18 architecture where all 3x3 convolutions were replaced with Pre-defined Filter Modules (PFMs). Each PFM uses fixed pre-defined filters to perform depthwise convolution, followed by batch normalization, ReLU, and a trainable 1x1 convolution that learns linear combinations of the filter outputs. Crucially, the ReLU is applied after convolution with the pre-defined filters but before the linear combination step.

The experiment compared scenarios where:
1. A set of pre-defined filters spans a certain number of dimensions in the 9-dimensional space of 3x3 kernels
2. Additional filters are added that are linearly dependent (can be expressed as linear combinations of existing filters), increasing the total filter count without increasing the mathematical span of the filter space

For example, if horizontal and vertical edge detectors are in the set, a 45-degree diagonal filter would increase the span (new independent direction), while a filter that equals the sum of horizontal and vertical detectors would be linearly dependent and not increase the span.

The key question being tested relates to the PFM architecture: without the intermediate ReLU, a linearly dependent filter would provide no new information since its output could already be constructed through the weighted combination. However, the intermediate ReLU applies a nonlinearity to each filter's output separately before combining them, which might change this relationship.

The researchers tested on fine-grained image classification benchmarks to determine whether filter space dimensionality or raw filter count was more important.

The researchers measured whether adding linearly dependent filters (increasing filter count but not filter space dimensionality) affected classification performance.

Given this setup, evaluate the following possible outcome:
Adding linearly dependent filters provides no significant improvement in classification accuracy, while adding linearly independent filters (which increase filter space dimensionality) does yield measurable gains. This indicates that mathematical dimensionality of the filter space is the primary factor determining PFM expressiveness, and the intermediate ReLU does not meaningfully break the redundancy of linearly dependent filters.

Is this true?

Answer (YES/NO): NO